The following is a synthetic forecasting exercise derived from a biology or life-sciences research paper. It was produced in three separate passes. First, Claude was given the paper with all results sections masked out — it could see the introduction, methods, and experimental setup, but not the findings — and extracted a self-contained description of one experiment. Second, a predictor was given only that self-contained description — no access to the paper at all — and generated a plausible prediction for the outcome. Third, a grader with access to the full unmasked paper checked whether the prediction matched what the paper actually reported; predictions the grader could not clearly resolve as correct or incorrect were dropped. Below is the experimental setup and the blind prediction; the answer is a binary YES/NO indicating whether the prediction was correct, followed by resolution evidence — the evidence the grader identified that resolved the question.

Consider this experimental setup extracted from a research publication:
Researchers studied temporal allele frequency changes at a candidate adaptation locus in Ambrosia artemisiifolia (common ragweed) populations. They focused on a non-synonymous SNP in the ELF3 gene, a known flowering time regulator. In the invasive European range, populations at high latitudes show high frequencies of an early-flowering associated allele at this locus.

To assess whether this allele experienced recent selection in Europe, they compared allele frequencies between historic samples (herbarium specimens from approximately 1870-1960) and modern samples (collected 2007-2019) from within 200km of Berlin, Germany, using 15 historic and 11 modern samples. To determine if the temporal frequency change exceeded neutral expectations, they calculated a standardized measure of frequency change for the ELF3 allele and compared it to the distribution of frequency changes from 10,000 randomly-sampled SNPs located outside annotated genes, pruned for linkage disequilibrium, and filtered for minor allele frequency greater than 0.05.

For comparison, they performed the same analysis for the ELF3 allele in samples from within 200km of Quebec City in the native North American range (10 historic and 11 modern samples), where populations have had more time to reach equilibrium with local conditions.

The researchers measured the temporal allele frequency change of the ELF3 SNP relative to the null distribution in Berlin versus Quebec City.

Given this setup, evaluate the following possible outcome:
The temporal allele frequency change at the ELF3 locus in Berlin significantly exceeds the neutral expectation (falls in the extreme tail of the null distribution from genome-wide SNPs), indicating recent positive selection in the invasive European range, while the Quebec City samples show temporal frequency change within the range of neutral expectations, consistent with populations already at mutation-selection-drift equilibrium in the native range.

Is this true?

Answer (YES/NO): YES